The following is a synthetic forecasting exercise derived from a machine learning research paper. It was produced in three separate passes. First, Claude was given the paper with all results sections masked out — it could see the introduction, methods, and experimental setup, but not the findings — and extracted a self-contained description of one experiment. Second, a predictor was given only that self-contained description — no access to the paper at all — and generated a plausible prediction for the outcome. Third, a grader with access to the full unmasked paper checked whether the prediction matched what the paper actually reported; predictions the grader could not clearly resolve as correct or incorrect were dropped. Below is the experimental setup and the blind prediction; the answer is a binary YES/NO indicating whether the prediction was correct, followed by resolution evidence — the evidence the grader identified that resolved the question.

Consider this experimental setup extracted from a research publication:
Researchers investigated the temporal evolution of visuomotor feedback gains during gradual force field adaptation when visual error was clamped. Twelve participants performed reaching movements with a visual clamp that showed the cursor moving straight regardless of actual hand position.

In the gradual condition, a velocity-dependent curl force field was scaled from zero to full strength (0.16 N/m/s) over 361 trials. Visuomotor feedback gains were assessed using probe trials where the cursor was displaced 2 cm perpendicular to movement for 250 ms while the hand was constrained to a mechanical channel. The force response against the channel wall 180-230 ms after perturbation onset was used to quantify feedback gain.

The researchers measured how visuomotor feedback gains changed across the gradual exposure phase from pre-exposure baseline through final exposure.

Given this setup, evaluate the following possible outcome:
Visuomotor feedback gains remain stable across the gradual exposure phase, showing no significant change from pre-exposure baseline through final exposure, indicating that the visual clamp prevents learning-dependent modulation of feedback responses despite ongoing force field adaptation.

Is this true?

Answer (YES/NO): NO